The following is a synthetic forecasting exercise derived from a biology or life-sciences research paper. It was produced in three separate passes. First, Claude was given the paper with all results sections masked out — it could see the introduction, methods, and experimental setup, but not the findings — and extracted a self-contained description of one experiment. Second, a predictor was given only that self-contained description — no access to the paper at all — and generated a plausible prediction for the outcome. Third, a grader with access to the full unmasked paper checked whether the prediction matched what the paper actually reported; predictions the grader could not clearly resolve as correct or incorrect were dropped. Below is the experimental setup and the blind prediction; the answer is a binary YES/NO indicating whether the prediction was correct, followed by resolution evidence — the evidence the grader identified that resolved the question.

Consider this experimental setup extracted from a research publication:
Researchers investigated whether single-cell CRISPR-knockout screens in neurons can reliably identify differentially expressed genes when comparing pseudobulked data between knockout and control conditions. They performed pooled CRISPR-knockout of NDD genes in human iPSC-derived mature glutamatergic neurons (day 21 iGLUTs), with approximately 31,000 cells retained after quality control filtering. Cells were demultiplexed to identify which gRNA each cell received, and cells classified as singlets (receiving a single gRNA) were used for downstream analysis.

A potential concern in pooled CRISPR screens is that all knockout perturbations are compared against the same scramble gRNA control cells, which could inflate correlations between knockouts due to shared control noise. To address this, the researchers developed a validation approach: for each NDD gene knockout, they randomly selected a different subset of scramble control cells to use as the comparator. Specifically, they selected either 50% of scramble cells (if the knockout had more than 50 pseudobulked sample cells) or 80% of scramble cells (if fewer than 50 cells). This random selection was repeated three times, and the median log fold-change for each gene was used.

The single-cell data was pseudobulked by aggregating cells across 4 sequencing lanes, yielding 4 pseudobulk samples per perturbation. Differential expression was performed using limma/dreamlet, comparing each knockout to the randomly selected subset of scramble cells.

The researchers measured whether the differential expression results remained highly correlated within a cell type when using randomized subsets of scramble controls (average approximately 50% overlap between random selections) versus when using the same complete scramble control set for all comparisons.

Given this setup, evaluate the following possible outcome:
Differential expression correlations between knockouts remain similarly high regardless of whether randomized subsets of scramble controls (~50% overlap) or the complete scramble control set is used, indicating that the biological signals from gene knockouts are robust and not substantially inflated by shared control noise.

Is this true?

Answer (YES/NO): YES